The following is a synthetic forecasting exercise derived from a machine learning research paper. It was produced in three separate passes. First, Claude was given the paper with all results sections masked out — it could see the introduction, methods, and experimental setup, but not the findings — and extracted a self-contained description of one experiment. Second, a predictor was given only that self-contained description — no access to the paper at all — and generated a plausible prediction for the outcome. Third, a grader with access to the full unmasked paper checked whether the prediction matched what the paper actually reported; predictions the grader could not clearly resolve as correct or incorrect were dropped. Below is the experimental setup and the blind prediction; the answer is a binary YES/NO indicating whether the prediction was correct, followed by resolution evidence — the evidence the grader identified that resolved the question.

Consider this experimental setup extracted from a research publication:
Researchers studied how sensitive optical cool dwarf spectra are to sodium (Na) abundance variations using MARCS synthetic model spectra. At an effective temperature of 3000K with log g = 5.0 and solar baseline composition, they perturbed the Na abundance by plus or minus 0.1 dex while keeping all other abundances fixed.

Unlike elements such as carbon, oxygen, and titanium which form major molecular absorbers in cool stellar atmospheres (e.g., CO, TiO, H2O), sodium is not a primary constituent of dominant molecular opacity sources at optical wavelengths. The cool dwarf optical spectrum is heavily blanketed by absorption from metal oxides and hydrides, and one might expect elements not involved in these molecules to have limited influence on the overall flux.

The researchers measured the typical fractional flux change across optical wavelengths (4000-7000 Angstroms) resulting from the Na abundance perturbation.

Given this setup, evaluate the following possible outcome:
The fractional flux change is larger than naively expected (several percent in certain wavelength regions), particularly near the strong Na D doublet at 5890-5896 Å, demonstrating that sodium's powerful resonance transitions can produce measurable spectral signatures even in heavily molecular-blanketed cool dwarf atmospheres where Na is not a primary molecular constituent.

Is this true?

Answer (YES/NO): NO